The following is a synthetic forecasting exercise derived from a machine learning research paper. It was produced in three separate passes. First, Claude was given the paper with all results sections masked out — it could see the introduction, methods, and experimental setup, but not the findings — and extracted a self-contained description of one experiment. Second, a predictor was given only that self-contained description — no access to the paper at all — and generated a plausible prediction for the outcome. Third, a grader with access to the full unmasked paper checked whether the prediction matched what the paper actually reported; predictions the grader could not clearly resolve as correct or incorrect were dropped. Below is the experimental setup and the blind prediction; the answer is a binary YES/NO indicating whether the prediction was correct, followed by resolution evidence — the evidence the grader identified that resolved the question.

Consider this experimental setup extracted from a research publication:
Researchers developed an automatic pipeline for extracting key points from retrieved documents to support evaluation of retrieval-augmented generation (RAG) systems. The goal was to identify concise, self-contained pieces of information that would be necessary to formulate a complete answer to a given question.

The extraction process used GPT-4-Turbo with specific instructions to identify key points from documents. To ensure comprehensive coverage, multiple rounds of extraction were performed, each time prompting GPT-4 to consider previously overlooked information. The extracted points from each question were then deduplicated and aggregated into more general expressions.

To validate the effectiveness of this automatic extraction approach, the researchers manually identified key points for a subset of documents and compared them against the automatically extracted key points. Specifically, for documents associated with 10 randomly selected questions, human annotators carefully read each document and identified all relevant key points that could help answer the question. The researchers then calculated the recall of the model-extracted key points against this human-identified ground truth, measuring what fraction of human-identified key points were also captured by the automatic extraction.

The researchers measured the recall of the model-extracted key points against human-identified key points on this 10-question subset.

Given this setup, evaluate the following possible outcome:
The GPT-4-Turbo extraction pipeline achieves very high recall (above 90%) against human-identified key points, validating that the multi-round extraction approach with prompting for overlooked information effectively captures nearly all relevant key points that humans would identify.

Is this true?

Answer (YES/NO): YES